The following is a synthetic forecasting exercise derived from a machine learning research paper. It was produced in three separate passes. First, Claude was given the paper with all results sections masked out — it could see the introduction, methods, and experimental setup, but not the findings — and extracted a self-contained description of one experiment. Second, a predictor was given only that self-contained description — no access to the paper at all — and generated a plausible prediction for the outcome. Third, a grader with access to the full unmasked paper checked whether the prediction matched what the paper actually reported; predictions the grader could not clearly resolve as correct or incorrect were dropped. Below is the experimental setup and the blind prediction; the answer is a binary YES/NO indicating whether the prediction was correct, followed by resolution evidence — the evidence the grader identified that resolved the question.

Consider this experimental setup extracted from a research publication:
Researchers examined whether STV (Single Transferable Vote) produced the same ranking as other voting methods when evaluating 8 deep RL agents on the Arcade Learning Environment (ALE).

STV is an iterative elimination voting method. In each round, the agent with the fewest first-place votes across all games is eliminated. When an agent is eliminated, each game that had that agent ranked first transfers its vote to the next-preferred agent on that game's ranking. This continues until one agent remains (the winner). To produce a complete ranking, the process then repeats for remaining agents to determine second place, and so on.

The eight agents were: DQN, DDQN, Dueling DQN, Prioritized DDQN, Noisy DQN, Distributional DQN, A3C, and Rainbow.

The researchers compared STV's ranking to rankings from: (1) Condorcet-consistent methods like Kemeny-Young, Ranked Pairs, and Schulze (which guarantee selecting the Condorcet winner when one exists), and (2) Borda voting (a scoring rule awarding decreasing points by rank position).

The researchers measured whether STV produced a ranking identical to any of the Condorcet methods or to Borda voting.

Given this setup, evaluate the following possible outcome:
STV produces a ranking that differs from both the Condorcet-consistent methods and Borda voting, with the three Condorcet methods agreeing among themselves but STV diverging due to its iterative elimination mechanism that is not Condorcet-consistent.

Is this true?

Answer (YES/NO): YES